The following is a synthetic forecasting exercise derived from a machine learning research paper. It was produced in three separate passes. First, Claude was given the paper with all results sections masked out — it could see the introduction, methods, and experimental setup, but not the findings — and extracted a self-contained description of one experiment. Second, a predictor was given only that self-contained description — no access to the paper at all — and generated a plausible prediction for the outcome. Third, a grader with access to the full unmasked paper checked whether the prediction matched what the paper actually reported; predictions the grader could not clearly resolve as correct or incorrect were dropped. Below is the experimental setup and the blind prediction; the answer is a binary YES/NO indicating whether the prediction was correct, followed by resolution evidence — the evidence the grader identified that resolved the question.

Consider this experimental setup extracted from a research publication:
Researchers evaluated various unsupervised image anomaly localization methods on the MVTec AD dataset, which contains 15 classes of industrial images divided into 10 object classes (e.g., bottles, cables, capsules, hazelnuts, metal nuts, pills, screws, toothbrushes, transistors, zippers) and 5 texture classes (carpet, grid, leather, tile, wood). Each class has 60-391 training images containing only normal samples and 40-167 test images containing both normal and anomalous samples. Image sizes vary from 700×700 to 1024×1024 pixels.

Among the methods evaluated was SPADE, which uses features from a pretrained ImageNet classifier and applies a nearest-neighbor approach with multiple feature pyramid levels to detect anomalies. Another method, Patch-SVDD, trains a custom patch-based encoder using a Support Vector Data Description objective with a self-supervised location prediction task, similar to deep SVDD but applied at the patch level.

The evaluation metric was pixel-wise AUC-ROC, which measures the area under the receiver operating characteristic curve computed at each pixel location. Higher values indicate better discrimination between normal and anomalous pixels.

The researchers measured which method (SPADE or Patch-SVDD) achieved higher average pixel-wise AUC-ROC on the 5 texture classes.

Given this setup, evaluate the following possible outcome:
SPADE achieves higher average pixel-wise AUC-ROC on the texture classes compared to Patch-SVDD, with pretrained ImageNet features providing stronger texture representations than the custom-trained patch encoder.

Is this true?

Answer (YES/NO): NO